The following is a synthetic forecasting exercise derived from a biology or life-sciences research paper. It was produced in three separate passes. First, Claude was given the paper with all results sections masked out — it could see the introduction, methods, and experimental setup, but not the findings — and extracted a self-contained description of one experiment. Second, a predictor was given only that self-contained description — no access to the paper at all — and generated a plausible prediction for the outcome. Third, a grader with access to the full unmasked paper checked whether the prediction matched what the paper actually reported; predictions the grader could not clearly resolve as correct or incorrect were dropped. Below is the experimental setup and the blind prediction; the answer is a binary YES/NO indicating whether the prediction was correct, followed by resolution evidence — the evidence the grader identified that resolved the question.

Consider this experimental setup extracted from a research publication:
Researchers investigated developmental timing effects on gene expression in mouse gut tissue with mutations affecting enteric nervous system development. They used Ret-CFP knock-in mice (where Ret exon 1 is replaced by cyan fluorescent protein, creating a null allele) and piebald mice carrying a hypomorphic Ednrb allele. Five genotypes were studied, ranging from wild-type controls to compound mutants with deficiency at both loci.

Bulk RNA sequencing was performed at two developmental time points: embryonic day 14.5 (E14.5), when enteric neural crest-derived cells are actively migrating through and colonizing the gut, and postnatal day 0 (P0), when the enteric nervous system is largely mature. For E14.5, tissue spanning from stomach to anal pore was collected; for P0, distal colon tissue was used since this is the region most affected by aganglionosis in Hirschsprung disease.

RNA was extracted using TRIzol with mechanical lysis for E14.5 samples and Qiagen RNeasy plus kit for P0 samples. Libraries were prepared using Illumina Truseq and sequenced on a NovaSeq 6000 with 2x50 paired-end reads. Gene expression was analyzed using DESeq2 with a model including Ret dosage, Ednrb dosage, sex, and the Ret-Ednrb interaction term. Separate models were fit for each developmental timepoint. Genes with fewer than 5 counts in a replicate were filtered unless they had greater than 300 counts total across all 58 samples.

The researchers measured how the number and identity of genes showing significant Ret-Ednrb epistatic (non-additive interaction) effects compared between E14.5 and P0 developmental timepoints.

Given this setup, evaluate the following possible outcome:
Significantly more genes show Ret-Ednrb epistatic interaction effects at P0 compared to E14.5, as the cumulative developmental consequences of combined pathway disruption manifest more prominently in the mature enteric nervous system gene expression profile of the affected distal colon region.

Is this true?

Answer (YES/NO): YES